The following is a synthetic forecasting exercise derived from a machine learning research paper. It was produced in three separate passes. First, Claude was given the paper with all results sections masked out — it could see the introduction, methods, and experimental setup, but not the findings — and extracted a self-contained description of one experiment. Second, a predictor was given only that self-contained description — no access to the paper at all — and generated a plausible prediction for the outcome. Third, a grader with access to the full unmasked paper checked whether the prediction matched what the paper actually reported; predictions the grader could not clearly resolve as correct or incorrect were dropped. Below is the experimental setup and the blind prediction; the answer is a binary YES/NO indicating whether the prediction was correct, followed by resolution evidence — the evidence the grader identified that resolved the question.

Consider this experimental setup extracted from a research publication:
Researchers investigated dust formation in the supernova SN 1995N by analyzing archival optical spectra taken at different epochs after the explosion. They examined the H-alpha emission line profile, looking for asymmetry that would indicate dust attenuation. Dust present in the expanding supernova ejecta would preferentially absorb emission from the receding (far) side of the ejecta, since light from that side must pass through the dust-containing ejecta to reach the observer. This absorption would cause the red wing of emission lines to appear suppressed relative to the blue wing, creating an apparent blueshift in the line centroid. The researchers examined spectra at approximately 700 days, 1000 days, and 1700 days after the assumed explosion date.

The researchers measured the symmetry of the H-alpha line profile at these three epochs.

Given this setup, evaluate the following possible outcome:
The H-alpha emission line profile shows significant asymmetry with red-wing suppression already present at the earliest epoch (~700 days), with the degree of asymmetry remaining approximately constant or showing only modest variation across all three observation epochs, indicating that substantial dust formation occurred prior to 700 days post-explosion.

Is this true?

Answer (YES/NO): NO